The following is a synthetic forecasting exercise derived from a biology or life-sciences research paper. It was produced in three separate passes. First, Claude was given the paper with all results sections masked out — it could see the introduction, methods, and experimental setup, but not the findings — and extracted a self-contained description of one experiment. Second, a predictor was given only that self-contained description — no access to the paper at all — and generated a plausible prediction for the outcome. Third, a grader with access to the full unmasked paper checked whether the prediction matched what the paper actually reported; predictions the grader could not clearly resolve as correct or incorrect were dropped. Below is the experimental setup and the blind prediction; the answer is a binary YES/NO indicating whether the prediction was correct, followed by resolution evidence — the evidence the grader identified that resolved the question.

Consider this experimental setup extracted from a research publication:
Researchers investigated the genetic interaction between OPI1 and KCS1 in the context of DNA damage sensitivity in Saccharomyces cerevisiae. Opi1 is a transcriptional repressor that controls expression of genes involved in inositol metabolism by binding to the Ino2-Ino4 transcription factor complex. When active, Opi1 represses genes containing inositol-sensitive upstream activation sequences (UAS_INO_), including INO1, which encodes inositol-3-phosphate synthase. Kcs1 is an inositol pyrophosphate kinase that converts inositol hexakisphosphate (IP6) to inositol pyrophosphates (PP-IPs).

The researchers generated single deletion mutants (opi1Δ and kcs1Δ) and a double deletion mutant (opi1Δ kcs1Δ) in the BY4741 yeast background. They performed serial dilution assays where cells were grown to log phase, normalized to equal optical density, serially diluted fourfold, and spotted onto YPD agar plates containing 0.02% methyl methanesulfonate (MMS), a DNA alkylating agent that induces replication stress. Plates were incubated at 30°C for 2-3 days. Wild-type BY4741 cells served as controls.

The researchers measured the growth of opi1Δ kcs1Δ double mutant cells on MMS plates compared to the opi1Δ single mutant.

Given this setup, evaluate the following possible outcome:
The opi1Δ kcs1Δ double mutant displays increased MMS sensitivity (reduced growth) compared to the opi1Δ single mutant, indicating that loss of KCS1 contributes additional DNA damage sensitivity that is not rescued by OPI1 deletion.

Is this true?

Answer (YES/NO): NO